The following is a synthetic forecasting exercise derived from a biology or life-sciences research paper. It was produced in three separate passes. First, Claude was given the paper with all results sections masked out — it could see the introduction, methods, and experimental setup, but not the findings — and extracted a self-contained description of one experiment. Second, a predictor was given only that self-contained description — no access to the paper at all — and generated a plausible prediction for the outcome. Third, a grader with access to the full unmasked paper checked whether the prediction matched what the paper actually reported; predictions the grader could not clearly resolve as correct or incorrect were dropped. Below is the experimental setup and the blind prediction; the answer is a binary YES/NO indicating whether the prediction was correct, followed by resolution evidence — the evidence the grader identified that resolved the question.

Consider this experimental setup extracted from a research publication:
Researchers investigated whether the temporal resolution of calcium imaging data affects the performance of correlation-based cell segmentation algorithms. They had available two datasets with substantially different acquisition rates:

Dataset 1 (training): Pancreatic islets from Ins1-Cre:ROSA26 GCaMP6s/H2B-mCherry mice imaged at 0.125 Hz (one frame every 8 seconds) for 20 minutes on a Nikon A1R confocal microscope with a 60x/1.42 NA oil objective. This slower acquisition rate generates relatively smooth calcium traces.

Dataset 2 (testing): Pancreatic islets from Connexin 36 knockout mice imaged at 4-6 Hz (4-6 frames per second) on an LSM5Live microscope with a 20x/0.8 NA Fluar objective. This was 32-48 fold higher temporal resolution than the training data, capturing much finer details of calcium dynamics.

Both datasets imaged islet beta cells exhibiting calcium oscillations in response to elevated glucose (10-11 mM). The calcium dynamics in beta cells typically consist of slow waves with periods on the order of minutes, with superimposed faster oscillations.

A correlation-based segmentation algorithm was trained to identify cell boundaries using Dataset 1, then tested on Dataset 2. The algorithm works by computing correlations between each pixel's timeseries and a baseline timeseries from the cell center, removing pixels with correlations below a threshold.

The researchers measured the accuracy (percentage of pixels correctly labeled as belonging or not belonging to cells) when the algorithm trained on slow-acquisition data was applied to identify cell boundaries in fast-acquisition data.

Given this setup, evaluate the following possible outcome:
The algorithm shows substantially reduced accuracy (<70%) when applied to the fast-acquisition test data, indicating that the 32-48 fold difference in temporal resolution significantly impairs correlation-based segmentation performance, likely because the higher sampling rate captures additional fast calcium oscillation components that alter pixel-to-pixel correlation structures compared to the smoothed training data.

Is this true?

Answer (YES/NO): NO